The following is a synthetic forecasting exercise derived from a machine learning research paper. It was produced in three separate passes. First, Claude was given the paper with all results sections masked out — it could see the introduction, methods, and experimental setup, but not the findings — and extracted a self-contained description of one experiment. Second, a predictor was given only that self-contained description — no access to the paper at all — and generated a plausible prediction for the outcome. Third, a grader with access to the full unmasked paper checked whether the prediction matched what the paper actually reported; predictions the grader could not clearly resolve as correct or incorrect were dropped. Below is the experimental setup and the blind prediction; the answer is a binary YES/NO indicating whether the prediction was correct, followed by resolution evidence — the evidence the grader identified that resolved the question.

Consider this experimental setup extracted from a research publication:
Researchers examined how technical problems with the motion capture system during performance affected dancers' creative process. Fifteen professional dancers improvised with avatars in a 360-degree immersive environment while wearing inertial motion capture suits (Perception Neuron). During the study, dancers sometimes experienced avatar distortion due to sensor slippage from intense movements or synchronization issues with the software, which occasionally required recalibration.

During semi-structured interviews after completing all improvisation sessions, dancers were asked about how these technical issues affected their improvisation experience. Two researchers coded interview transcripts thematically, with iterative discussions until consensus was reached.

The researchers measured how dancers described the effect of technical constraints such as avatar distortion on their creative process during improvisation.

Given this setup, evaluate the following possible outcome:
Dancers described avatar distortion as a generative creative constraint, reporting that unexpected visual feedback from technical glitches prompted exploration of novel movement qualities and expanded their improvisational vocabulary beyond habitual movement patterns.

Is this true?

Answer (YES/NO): YES